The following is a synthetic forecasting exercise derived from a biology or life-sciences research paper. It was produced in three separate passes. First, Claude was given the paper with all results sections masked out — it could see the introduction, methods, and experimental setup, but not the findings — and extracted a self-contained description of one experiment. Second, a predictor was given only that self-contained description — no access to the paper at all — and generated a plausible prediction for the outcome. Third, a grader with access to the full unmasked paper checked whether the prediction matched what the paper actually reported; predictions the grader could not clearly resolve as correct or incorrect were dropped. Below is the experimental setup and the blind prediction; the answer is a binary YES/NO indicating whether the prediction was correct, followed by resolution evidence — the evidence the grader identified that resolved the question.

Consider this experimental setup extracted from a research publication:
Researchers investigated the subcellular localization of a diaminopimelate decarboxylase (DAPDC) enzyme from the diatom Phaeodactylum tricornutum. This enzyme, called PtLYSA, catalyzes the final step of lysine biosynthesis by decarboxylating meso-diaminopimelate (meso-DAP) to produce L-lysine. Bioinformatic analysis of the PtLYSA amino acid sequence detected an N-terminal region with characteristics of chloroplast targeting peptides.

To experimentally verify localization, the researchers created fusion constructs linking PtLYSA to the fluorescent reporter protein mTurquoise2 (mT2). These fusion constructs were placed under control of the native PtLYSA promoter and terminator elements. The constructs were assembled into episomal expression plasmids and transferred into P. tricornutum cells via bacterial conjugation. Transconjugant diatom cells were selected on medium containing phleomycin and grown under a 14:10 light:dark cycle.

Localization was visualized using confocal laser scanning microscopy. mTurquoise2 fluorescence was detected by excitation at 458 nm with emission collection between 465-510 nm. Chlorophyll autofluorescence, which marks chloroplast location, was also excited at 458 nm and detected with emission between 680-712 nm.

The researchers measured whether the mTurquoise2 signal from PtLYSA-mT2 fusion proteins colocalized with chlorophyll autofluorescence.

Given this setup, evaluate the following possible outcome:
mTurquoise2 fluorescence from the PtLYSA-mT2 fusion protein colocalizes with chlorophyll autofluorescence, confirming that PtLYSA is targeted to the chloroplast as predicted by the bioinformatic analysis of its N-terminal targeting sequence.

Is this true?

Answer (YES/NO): YES